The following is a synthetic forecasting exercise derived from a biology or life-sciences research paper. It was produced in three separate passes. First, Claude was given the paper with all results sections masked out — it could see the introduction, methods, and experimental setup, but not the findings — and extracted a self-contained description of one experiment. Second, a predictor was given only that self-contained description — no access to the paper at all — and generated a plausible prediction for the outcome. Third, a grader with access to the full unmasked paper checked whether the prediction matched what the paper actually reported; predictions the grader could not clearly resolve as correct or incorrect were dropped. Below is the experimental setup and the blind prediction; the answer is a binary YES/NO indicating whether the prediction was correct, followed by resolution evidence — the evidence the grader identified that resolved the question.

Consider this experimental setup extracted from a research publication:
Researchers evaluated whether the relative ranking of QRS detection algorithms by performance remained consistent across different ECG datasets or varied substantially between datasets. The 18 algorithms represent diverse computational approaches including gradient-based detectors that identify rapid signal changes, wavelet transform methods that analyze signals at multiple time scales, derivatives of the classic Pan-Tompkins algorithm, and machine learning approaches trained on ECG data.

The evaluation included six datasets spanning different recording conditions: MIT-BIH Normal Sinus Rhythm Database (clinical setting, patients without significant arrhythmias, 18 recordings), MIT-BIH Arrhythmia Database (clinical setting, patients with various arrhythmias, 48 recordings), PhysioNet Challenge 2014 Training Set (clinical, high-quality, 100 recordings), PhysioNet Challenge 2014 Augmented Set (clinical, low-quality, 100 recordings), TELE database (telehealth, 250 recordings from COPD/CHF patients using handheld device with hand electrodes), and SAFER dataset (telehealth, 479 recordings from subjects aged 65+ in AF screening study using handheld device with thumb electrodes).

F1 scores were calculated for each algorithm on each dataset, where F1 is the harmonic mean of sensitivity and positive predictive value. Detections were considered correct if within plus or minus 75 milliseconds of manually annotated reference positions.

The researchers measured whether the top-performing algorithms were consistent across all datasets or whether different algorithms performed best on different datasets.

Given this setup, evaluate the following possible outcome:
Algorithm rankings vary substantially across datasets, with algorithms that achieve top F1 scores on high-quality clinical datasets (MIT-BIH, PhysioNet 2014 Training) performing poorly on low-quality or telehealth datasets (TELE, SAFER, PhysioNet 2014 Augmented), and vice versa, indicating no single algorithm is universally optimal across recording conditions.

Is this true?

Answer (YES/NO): NO